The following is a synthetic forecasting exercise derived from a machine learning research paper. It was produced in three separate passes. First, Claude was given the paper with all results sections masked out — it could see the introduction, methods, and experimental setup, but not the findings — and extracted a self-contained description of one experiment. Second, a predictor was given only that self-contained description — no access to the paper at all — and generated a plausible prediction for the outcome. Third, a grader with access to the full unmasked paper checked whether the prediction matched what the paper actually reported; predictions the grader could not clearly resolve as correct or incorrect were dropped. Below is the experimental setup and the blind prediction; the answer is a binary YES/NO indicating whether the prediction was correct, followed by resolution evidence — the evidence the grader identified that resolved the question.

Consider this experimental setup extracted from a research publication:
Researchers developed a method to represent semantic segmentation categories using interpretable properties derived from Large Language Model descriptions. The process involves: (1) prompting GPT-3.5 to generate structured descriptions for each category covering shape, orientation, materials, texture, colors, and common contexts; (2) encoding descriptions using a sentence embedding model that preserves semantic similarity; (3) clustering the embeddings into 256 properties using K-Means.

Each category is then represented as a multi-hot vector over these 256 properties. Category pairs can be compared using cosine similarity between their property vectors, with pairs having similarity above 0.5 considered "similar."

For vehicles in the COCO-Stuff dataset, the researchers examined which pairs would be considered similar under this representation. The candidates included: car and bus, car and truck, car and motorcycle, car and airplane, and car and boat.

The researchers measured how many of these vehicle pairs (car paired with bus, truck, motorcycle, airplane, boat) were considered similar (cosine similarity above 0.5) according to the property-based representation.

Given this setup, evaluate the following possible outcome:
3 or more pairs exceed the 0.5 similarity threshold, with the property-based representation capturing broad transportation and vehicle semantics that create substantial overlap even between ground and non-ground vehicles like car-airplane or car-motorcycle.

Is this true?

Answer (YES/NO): NO